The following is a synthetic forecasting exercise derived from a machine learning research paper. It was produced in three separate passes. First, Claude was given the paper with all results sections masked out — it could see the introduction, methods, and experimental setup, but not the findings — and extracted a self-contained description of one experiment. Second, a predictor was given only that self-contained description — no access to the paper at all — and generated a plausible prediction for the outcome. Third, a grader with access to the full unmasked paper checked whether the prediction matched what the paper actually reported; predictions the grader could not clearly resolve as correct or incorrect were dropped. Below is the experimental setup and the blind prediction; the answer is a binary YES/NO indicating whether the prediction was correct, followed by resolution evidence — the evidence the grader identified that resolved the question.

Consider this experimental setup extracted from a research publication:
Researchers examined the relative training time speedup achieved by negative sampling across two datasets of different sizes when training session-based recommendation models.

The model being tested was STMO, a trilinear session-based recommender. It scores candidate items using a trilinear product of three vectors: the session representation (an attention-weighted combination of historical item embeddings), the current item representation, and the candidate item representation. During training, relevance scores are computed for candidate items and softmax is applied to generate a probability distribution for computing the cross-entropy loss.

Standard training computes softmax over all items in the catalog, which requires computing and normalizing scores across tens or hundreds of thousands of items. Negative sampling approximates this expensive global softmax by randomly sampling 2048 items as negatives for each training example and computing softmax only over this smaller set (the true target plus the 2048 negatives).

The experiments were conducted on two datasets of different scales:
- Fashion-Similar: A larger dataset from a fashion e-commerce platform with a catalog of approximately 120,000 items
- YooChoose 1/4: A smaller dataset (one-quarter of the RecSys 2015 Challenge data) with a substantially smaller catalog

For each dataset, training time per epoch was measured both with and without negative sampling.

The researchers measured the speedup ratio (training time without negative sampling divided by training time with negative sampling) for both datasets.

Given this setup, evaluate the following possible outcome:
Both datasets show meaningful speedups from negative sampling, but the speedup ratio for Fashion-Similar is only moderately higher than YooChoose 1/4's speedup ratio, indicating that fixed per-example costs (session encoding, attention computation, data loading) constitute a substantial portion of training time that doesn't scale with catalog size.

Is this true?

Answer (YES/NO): NO